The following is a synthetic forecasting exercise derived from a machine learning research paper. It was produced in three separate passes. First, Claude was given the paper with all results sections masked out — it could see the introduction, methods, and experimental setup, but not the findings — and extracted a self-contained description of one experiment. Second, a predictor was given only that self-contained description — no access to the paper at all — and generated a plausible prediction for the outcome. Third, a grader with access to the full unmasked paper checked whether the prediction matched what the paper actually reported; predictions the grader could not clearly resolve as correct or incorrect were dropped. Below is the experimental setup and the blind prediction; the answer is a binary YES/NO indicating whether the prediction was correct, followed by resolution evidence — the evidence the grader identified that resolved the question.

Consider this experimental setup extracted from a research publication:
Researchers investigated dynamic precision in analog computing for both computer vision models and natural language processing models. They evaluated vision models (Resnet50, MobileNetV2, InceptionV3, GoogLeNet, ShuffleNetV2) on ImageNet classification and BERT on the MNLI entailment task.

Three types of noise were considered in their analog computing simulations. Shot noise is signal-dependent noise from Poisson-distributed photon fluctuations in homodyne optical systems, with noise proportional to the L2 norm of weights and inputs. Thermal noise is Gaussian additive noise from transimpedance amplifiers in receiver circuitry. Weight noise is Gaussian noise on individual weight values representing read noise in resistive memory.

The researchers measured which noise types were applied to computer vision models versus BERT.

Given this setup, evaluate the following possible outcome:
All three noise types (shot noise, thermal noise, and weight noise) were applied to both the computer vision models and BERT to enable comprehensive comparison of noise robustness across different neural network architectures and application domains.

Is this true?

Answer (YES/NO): NO